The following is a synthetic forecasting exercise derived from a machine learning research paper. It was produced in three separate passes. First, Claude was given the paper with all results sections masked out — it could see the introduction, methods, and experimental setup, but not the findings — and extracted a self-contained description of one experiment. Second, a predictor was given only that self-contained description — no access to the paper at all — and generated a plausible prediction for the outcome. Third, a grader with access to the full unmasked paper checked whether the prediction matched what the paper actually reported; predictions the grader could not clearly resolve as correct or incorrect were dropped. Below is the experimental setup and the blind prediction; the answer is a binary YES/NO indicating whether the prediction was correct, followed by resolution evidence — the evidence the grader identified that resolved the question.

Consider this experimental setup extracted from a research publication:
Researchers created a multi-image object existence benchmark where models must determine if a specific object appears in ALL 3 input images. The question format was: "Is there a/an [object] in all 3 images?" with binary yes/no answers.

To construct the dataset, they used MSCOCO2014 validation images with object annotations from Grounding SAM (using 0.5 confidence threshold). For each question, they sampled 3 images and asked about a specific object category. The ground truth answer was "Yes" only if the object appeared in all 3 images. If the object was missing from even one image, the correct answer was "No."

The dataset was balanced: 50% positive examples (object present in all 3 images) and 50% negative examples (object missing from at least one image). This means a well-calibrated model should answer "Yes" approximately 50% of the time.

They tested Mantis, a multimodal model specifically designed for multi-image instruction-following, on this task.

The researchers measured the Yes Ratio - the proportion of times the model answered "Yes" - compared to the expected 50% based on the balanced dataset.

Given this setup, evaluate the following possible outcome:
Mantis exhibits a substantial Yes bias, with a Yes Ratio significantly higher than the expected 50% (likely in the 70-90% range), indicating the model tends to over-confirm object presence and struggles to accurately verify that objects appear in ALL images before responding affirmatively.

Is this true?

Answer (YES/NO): NO